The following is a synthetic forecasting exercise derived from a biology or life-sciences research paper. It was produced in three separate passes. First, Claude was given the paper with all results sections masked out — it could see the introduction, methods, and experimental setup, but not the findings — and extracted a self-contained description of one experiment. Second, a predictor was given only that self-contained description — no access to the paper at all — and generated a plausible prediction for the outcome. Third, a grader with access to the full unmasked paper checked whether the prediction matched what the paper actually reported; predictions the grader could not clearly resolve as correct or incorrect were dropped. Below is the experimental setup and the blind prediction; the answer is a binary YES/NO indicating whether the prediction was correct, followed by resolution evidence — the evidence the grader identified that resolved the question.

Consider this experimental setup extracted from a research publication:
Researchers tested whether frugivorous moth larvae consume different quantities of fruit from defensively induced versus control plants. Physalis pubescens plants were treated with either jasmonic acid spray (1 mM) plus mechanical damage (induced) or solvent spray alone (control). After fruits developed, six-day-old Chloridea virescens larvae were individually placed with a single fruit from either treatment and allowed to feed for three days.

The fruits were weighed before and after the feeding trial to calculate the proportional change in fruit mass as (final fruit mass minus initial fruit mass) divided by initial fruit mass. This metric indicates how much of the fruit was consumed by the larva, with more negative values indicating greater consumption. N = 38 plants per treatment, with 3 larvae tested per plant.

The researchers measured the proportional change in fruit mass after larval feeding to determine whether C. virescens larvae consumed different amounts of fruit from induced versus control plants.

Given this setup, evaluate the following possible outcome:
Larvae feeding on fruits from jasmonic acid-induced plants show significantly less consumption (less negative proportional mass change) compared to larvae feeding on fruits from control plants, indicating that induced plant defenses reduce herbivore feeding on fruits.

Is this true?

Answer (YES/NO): NO